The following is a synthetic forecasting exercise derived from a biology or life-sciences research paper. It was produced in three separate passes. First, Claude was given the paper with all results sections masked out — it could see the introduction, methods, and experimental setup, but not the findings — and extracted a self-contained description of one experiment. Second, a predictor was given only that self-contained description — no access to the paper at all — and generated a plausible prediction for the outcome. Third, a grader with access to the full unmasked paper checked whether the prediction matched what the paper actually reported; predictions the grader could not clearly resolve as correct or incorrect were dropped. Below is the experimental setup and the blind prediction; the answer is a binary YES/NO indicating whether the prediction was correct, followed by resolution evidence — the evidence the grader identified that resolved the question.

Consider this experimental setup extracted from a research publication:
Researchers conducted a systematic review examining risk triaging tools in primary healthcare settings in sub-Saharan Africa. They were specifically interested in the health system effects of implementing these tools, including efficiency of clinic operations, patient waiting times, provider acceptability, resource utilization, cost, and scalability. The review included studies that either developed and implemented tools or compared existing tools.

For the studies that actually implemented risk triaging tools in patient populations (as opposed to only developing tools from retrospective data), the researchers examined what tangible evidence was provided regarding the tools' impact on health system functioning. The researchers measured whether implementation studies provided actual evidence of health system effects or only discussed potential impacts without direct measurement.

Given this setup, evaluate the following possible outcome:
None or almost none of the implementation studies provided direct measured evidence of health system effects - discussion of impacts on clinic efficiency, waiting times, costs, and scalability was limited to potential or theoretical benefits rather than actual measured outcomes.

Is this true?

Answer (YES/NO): YES